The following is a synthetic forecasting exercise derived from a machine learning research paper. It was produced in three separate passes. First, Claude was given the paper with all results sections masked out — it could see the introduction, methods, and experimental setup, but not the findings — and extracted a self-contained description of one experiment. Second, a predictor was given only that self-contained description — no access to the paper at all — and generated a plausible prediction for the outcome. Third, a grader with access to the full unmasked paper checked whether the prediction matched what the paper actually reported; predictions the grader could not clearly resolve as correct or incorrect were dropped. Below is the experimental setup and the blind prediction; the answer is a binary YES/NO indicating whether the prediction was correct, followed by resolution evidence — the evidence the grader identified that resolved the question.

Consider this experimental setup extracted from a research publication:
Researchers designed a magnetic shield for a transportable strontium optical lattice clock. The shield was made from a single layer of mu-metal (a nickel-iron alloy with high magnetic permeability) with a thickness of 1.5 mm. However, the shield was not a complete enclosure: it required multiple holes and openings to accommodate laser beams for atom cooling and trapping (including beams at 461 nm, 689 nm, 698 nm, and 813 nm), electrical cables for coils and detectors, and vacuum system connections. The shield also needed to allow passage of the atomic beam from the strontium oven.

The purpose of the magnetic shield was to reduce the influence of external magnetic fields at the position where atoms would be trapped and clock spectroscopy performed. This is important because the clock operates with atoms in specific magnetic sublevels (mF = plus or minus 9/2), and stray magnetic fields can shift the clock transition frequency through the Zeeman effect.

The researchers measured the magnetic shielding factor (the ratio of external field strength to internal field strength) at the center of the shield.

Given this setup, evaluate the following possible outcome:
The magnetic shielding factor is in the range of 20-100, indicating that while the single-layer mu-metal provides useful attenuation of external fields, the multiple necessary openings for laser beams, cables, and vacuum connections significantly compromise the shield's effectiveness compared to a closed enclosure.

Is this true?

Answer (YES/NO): NO